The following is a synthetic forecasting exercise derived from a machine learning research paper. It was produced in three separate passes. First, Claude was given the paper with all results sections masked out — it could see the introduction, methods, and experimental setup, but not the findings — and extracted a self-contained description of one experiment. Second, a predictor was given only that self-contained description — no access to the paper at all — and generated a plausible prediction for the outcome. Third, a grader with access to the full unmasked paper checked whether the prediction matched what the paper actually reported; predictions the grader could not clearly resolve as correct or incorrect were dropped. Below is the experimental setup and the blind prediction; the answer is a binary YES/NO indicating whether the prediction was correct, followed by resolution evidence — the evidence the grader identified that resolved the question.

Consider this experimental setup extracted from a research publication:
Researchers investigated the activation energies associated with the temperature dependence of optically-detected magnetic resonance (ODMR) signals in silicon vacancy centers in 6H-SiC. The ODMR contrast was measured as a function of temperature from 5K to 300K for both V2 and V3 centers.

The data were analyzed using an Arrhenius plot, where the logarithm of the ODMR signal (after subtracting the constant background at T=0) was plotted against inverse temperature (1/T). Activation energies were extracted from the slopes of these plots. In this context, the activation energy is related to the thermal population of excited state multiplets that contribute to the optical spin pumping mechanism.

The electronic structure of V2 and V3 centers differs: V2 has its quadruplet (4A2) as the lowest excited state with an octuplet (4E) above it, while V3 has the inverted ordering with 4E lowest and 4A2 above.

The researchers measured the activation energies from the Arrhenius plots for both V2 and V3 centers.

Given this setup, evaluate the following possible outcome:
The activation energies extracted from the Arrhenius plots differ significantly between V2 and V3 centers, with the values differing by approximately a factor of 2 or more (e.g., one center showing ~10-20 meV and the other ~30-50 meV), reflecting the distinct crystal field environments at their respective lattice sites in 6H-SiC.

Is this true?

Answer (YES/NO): NO